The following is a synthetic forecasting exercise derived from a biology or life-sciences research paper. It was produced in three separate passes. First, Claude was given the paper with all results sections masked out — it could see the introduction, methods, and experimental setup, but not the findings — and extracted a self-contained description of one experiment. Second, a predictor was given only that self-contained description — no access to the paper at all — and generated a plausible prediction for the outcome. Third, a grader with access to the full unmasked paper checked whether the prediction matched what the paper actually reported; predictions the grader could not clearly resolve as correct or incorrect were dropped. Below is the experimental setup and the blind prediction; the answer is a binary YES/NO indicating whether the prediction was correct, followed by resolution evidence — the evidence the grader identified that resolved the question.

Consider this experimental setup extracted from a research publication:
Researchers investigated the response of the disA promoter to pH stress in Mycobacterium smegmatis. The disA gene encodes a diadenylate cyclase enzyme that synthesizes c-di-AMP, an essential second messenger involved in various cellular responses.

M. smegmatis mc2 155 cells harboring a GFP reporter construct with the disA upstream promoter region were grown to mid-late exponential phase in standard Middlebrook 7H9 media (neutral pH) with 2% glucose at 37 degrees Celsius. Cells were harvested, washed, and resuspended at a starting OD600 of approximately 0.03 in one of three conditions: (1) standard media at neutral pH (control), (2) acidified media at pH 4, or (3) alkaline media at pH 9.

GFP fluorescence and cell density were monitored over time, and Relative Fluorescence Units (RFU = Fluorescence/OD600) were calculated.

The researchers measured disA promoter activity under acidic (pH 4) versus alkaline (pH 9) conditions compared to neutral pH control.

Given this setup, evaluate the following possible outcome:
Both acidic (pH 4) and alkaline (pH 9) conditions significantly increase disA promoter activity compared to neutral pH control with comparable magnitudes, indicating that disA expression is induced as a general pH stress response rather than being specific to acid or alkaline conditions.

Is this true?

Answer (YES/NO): NO